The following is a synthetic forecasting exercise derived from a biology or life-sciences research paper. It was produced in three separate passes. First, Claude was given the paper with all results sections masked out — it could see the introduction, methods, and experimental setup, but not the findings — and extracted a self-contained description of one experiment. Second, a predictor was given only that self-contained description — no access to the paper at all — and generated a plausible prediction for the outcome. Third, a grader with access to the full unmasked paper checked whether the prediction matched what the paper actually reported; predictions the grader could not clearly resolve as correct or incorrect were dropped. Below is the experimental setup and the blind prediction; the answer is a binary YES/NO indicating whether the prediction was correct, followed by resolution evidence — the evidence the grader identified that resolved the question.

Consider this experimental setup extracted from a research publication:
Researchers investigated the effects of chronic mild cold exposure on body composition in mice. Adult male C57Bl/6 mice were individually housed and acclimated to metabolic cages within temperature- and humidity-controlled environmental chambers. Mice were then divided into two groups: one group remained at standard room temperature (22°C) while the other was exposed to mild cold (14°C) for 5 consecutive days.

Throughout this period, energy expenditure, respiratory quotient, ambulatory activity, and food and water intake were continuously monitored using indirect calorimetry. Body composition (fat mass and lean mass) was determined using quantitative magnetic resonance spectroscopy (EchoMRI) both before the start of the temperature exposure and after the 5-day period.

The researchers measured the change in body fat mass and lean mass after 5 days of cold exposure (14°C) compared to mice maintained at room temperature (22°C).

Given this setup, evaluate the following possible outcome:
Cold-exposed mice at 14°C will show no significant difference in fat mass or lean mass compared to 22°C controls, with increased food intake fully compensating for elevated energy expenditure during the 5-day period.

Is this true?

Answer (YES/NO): YES